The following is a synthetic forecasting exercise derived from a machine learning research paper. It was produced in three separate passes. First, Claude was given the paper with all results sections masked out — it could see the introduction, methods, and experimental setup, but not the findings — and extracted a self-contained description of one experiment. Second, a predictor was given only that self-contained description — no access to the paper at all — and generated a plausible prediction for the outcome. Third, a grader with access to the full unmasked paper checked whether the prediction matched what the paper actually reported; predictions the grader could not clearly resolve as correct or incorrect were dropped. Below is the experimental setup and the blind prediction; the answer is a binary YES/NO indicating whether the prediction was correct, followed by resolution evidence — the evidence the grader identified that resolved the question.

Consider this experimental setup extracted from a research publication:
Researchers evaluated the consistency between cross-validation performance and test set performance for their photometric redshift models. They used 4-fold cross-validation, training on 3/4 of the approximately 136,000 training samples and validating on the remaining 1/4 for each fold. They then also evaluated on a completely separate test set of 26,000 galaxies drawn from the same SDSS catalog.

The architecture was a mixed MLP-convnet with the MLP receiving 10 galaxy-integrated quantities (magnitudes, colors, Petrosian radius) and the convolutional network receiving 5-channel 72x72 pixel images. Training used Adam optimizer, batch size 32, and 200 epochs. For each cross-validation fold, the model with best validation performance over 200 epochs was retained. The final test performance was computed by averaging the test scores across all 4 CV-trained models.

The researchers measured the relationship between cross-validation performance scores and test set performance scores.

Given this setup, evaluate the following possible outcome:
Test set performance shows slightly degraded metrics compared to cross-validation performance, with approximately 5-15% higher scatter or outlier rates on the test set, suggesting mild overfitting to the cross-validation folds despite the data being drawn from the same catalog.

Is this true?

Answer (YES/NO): NO